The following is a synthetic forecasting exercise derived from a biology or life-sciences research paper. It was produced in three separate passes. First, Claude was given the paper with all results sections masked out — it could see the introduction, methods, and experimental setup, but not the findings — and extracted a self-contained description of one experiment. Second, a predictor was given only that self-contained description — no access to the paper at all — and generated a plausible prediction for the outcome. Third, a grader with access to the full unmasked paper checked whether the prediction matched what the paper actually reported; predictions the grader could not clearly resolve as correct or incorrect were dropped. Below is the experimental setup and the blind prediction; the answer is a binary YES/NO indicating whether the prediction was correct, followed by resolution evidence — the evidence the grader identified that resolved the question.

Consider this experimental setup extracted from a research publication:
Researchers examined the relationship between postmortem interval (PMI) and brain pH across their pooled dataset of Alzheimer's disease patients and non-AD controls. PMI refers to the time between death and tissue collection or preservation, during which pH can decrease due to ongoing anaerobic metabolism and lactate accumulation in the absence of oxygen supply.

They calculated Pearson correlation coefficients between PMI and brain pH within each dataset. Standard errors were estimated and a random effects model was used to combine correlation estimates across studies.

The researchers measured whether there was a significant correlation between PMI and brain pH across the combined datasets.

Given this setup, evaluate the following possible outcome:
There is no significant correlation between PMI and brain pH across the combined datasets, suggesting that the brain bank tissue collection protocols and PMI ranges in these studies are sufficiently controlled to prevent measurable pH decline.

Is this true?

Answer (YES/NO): YES